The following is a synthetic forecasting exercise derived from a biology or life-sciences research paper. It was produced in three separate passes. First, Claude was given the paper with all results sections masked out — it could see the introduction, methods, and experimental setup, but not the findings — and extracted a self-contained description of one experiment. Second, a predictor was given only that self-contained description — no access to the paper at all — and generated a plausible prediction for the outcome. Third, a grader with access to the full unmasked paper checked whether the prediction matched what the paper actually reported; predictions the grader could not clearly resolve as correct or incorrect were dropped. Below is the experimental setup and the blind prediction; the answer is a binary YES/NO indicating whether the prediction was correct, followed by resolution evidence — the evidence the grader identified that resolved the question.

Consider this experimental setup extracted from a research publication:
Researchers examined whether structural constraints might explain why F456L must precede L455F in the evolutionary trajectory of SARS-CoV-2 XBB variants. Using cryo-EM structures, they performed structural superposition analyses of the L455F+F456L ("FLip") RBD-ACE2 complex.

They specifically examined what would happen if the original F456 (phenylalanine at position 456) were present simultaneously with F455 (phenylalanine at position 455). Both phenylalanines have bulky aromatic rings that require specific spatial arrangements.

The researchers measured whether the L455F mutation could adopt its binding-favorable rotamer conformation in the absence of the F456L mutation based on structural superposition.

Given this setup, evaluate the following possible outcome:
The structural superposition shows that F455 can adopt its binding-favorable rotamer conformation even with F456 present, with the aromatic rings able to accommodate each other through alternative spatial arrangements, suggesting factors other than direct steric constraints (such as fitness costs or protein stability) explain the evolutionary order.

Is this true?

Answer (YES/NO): NO